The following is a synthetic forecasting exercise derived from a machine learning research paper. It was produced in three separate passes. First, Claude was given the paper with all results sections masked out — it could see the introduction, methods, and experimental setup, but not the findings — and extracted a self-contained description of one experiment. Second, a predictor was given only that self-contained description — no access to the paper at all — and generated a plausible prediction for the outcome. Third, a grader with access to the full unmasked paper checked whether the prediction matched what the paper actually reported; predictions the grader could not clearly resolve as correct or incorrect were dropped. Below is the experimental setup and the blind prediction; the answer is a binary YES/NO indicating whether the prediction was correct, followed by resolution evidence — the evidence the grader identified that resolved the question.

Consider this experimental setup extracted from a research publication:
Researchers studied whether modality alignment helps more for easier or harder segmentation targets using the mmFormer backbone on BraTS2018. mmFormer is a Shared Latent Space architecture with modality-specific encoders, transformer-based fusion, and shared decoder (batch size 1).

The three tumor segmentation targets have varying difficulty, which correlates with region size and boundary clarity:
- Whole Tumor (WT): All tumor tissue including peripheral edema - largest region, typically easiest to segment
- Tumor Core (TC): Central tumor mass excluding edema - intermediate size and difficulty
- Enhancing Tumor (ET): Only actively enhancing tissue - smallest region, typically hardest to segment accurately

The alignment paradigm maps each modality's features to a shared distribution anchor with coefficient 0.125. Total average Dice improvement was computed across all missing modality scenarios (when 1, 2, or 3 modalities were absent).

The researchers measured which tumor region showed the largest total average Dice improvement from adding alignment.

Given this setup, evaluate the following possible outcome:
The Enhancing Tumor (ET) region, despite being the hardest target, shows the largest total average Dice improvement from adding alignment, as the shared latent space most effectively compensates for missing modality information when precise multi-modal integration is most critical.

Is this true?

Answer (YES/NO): YES